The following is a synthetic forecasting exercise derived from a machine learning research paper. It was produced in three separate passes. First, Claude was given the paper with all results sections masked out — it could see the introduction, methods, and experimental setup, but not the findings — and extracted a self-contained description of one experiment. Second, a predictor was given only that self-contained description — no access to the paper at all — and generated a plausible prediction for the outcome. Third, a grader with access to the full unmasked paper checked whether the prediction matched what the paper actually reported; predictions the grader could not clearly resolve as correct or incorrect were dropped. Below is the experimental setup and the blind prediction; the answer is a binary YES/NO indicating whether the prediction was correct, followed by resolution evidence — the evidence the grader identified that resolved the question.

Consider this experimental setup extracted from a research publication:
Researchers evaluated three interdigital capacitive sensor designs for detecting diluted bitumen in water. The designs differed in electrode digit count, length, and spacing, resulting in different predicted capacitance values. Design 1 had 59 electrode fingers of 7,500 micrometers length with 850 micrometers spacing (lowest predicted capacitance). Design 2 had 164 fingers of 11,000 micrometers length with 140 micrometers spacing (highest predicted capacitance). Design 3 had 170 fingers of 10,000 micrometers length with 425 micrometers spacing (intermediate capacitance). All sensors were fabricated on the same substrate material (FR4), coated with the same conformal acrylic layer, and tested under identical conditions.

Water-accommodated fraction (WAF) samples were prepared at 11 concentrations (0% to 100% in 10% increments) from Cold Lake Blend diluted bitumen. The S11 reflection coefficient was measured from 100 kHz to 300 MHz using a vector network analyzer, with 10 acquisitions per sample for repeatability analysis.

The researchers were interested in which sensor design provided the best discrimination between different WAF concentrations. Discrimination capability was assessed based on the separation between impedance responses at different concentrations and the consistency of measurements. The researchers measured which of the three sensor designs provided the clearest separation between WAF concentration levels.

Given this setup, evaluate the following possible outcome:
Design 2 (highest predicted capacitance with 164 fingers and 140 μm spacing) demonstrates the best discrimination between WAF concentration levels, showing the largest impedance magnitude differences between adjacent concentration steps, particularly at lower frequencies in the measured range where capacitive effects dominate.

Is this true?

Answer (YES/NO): YES